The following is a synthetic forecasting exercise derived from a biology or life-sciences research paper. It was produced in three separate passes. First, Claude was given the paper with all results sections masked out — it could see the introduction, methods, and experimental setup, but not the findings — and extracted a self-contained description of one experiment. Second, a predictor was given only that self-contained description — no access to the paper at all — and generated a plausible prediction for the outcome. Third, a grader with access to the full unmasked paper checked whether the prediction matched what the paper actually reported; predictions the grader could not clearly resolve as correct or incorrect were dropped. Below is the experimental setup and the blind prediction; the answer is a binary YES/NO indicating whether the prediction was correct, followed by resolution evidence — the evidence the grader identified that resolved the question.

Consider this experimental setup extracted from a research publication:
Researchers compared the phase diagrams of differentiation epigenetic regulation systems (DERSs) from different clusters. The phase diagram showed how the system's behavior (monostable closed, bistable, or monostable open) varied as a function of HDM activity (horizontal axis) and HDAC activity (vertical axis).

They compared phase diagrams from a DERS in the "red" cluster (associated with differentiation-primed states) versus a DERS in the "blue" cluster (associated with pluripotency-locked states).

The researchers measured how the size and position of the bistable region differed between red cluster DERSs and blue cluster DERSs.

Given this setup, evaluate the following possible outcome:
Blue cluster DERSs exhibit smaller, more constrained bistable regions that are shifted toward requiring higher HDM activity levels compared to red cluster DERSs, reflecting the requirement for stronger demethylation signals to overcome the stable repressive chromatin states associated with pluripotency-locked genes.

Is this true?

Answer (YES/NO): NO